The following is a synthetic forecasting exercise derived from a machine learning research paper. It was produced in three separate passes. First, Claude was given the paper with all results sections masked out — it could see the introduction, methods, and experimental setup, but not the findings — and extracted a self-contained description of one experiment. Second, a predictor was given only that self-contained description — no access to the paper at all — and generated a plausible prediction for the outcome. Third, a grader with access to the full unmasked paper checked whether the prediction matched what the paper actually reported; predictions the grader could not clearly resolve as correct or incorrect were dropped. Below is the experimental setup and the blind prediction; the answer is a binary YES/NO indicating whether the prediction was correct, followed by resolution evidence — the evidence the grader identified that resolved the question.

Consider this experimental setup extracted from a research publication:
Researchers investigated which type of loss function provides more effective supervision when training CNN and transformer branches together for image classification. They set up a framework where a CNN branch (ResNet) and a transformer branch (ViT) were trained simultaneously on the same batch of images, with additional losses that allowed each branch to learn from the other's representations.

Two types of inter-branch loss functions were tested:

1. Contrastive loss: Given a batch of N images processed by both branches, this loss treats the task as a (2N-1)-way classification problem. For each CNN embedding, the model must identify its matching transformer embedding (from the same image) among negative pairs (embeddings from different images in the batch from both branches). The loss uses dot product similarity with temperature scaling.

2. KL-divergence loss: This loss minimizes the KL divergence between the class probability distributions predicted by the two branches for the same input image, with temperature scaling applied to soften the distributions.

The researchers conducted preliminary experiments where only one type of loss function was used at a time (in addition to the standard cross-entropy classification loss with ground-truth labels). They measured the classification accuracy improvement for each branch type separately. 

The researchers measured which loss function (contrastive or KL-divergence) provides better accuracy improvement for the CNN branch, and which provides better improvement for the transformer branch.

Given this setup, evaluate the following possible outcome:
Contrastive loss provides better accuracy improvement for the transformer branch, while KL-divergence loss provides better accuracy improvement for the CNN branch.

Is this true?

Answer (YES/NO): YES